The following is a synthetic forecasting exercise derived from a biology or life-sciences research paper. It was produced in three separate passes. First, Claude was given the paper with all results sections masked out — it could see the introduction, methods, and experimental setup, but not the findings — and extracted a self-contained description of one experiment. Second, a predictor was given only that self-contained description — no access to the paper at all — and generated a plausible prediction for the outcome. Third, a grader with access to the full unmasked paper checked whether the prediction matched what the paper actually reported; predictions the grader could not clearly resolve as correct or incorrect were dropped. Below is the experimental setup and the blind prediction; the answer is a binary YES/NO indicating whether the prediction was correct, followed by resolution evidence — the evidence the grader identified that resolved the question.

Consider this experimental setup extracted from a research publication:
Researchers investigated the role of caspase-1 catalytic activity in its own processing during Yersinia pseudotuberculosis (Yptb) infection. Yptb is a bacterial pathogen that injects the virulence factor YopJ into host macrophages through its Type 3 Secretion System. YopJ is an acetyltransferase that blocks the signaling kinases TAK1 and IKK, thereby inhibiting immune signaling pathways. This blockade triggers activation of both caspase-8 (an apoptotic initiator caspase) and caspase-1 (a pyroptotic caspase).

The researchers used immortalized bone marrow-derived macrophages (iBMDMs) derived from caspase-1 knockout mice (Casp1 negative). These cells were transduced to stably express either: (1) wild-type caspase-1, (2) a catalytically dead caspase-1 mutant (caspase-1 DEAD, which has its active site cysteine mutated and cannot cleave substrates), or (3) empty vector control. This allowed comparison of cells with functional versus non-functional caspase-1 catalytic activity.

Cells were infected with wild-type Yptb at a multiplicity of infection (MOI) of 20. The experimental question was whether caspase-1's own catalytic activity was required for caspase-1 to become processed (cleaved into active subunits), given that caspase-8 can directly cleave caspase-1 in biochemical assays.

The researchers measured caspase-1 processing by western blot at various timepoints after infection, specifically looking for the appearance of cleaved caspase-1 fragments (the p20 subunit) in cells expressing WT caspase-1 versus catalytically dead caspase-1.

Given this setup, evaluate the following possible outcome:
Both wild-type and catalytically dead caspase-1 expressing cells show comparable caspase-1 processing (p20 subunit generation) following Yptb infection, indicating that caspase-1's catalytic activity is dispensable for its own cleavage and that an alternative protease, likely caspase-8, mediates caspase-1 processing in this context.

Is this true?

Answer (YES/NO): NO